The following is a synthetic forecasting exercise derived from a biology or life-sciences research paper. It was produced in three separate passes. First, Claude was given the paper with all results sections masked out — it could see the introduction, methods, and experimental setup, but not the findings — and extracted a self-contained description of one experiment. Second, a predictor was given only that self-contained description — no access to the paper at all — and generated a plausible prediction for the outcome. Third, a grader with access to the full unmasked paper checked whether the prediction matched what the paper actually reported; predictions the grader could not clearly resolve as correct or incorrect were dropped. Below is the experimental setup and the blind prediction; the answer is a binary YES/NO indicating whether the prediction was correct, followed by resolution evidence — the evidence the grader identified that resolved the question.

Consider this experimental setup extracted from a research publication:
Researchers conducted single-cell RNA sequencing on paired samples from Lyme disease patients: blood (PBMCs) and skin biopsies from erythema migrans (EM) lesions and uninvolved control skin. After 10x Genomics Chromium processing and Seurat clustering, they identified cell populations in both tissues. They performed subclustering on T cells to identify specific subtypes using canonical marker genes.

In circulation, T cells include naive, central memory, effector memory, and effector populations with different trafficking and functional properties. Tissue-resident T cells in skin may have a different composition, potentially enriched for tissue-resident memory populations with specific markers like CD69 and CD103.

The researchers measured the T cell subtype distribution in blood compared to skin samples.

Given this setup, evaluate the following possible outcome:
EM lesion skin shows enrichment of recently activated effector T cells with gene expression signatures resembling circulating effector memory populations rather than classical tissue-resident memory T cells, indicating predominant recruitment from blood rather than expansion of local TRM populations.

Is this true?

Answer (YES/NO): NO